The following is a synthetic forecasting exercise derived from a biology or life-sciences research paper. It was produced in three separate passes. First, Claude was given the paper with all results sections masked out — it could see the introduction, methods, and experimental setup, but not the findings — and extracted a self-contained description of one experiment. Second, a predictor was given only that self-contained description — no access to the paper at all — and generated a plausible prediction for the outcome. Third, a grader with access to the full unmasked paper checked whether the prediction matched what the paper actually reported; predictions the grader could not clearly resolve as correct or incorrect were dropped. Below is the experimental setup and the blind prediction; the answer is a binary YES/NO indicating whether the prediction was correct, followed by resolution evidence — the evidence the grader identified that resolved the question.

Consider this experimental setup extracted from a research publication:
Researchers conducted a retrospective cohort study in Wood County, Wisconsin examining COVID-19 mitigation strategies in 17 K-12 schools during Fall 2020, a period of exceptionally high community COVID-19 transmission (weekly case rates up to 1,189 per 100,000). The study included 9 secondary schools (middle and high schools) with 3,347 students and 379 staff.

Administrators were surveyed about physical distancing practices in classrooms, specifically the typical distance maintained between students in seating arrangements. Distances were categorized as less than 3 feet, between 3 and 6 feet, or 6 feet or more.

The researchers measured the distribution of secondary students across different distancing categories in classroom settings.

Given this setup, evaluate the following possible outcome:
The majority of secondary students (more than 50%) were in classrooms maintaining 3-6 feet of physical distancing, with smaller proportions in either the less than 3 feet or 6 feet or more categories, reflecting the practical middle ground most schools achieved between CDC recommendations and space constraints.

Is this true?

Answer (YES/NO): NO